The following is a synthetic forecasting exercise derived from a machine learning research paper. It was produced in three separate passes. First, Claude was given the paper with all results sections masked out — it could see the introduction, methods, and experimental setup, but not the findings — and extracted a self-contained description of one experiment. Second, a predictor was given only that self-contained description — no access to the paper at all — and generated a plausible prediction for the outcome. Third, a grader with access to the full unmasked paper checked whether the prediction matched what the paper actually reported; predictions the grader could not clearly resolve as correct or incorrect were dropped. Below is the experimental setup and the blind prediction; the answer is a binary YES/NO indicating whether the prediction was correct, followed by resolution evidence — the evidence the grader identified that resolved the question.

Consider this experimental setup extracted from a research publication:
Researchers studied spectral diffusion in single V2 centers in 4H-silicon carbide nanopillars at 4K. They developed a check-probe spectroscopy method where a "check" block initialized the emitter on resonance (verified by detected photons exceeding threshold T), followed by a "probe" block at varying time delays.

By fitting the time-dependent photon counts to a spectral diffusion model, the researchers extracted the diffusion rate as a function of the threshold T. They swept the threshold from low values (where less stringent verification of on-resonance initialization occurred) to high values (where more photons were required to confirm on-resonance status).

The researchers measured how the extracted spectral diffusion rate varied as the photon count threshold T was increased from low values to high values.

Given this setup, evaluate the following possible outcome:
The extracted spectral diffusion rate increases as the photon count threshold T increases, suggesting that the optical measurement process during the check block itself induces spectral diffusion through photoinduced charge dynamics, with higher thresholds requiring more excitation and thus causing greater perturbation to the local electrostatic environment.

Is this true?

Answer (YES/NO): NO